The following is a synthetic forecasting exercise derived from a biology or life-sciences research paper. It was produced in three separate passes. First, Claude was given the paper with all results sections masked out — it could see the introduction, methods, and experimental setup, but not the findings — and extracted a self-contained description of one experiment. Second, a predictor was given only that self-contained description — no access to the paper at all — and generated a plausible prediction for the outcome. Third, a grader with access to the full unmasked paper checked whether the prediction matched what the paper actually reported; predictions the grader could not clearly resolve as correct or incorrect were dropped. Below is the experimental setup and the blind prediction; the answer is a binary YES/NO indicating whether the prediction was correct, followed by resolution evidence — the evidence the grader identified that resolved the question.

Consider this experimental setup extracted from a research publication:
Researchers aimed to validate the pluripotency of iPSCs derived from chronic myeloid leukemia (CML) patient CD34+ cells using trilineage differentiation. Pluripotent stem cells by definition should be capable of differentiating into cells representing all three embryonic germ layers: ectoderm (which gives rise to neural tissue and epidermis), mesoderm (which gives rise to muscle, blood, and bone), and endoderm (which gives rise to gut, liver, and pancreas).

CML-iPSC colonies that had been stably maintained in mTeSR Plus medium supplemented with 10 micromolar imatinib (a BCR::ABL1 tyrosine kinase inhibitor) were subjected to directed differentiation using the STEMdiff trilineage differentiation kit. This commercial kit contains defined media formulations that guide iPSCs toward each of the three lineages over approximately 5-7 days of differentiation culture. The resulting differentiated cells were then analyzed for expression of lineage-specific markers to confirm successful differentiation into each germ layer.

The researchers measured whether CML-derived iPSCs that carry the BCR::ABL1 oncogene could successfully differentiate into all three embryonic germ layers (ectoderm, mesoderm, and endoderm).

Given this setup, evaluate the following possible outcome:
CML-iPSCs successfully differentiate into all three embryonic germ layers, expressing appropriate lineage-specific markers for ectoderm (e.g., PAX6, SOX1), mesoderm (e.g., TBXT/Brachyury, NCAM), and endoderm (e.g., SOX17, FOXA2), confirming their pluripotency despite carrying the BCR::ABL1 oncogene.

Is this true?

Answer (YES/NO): YES